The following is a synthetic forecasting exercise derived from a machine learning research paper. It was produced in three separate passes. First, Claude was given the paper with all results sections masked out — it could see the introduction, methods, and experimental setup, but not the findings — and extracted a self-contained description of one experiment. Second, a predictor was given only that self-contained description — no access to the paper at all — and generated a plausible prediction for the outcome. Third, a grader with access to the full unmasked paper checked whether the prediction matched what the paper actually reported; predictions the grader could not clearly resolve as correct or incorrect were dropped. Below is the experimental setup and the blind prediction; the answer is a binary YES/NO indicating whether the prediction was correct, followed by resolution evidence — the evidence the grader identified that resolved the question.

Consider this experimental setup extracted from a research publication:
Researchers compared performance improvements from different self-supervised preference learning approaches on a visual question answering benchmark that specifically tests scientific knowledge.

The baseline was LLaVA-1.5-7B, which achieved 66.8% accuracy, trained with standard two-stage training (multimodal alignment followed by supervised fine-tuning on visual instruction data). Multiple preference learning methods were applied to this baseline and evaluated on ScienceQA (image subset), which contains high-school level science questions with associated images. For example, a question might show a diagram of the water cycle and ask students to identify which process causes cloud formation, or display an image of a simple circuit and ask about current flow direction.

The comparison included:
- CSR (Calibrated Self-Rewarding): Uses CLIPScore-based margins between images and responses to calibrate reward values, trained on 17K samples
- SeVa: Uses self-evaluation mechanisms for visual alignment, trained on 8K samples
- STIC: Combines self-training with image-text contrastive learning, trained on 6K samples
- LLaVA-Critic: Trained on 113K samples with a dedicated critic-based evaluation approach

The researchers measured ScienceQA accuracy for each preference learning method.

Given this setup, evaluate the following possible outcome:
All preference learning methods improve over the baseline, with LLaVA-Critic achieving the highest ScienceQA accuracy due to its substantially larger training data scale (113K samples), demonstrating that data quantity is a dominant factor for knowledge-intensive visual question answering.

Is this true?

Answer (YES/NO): NO